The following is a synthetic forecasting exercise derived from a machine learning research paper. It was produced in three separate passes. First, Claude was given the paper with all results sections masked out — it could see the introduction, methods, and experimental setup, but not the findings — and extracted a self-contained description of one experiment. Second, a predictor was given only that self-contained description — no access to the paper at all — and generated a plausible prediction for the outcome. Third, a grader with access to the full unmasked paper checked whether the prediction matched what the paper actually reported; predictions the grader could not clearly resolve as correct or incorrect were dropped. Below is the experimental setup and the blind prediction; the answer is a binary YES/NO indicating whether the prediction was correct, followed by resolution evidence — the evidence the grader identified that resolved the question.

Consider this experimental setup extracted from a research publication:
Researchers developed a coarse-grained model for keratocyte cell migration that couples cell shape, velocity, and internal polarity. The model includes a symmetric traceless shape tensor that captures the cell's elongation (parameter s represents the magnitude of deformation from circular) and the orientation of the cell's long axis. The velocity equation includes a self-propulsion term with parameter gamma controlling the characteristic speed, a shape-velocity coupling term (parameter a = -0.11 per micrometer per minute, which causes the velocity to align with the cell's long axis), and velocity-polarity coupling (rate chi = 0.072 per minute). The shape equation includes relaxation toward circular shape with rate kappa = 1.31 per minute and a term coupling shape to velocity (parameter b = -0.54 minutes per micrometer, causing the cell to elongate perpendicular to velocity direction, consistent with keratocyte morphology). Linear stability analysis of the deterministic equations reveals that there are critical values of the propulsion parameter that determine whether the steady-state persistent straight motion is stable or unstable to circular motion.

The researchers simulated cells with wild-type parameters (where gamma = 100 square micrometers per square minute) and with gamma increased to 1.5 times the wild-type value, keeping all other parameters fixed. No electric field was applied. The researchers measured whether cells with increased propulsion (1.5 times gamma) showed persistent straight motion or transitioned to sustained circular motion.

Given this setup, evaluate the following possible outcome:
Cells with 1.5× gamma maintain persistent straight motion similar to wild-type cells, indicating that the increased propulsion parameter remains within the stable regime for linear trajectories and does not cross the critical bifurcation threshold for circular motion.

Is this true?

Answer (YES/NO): NO